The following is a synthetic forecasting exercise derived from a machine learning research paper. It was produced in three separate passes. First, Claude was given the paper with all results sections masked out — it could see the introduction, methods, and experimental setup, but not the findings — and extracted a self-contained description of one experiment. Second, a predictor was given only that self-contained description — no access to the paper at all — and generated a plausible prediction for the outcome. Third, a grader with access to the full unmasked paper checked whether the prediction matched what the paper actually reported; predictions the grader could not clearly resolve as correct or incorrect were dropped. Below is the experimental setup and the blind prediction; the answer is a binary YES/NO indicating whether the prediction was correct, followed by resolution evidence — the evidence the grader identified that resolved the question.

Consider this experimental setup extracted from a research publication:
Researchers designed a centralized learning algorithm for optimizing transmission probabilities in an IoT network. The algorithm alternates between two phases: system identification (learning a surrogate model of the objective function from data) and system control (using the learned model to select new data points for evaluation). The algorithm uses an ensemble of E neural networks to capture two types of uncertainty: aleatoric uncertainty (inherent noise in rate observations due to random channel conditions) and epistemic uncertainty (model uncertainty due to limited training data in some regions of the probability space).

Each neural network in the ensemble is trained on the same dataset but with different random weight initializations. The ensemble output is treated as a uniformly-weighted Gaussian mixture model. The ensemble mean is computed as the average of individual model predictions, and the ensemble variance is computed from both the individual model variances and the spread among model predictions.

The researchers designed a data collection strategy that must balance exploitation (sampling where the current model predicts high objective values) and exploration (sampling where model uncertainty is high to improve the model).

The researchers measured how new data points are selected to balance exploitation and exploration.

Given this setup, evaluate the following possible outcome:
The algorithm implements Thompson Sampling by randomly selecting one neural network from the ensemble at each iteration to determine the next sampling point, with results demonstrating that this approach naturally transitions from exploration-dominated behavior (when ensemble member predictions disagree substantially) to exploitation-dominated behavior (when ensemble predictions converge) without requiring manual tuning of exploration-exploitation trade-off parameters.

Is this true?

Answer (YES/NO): NO